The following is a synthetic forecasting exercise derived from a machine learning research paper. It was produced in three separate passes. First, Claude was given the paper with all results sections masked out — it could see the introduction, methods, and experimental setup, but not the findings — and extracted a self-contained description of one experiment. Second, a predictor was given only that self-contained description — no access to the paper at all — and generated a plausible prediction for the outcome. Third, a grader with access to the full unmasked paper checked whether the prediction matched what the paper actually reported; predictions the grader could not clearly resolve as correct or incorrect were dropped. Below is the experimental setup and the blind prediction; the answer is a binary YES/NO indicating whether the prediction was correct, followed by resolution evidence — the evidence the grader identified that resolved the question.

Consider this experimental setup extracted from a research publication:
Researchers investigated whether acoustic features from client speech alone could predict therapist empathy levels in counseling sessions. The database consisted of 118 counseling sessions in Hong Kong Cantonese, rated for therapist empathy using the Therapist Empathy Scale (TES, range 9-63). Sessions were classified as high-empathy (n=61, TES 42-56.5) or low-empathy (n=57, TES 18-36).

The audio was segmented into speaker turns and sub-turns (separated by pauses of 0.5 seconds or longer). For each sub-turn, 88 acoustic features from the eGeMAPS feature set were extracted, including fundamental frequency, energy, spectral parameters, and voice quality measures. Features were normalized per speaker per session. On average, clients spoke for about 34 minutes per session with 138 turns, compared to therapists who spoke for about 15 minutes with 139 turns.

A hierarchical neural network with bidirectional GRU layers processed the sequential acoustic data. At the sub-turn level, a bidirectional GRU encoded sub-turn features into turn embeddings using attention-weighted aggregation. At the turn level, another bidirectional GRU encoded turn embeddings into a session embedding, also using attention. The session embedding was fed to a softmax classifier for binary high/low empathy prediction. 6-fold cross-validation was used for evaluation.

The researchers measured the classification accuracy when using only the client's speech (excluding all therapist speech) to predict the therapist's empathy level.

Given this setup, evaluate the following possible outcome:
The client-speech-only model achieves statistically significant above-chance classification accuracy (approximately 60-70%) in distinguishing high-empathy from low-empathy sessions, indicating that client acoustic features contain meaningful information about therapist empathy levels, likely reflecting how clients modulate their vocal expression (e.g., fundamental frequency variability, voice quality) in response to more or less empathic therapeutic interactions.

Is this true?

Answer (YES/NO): NO